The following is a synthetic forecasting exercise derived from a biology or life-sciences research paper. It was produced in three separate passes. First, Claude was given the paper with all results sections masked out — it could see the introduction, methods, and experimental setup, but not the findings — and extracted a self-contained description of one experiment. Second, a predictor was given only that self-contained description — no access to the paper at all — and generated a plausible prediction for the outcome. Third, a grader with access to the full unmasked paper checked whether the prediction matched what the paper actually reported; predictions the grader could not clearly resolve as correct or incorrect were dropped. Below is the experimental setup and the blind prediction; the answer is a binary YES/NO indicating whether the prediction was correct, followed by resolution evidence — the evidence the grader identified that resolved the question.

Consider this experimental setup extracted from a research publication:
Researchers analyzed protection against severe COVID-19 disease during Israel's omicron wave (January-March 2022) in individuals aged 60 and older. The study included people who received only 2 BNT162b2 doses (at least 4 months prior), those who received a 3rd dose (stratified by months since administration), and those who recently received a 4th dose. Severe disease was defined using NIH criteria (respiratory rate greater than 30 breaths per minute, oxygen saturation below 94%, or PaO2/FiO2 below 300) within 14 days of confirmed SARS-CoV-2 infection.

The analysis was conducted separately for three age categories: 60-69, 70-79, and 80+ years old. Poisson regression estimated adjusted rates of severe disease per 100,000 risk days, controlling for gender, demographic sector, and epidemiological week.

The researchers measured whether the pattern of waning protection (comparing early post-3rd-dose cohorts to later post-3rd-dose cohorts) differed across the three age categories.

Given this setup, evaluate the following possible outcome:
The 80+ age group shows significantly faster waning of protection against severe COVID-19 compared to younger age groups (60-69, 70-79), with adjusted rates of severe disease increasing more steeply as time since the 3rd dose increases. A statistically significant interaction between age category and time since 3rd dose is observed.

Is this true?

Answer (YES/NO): NO